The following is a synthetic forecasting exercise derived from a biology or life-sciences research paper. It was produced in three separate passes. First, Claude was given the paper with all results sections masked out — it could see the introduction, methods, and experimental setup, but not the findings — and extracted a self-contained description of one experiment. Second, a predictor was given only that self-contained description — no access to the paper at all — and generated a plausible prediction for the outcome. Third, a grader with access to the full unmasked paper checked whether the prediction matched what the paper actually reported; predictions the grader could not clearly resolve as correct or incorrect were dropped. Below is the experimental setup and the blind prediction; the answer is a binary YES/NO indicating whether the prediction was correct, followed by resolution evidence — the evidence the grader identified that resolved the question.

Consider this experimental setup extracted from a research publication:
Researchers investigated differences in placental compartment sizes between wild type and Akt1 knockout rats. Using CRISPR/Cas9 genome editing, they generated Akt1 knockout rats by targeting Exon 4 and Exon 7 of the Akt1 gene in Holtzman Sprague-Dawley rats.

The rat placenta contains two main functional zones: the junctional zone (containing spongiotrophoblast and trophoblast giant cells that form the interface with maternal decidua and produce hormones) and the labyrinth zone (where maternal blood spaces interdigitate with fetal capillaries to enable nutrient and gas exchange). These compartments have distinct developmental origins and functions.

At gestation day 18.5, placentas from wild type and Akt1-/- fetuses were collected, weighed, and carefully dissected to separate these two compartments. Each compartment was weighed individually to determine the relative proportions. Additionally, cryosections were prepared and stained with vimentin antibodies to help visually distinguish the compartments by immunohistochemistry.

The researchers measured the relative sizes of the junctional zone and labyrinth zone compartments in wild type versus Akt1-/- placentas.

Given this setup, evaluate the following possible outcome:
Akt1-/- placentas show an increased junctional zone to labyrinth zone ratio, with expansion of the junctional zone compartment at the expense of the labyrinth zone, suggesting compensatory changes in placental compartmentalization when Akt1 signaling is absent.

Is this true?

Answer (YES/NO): NO